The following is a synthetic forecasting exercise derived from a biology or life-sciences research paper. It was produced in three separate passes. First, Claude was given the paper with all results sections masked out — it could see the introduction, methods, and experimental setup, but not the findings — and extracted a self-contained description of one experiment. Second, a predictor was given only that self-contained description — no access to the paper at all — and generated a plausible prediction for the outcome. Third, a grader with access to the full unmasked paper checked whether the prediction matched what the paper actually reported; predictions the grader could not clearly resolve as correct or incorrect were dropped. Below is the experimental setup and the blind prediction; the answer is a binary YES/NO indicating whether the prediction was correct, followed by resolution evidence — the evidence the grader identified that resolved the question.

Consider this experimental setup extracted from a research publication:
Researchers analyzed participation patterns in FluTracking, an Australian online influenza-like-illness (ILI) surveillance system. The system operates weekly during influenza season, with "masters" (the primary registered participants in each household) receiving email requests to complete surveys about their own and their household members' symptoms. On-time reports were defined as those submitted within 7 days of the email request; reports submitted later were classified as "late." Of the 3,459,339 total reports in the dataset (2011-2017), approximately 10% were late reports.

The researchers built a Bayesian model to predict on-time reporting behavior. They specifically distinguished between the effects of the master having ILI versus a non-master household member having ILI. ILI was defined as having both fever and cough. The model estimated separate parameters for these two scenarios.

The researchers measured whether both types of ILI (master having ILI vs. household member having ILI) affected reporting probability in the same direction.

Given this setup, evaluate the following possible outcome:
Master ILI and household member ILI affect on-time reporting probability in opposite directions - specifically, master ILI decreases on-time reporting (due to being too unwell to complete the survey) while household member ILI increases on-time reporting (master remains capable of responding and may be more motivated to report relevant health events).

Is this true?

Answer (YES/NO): NO